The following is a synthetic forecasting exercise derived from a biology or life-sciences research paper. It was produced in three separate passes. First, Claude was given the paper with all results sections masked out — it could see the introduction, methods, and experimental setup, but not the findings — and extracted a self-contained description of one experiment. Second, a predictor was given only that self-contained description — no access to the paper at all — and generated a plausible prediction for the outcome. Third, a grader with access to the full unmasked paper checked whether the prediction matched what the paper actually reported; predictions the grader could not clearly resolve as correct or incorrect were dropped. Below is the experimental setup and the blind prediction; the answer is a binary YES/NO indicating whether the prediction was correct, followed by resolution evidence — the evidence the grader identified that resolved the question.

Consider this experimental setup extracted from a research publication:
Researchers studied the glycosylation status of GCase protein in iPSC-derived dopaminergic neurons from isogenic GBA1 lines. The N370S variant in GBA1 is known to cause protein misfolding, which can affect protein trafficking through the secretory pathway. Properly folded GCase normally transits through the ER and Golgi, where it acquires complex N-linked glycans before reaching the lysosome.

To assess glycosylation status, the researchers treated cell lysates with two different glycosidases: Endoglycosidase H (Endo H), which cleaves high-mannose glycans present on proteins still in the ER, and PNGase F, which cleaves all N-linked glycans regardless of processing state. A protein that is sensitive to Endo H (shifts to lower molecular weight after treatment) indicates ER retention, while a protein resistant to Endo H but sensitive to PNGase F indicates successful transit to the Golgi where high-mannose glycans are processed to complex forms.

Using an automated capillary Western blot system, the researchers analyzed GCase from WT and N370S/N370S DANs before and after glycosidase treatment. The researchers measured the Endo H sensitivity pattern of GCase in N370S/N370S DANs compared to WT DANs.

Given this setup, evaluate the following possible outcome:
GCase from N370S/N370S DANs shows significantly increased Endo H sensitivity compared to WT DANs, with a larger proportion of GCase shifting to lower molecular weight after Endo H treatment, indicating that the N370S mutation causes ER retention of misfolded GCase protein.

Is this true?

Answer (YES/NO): NO